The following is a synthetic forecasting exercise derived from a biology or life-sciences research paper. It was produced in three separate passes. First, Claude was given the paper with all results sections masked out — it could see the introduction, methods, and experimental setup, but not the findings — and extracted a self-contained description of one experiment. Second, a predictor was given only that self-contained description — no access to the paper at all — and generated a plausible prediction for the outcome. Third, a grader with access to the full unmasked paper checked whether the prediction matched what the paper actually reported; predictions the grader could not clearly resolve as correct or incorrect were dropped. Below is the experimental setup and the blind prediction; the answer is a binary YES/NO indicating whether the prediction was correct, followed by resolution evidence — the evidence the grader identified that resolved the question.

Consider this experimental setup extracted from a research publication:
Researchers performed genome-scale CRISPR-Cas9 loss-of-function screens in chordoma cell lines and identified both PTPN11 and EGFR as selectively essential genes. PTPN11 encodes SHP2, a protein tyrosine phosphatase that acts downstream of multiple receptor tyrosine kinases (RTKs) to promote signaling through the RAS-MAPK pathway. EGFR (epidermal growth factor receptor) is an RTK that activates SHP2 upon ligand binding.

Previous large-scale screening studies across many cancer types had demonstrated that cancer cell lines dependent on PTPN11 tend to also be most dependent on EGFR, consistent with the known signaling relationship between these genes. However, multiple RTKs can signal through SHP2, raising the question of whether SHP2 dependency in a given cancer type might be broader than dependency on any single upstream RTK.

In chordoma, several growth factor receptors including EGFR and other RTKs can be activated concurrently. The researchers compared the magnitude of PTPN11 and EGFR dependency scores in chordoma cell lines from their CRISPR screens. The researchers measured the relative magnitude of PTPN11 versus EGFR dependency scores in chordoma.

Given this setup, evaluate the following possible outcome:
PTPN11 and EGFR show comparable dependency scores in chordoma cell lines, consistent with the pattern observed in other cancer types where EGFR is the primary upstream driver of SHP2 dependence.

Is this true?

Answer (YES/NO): NO